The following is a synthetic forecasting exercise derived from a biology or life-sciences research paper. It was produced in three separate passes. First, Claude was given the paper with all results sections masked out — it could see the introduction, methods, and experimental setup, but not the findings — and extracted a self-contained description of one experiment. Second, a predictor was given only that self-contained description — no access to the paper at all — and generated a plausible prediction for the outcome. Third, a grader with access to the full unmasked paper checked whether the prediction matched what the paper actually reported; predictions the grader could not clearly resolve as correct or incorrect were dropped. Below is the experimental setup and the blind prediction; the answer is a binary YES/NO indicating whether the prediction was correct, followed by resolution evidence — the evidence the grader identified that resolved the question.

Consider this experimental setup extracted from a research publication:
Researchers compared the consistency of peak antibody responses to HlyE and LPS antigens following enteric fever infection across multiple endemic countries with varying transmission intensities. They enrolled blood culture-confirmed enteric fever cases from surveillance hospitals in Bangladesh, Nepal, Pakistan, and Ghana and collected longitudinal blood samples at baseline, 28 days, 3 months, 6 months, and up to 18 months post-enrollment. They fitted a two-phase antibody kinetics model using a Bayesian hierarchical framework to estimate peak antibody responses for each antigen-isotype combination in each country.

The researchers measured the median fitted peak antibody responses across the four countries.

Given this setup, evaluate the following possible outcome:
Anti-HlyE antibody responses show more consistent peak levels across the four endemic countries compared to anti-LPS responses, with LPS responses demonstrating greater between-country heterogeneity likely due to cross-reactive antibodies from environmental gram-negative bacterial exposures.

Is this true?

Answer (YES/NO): NO